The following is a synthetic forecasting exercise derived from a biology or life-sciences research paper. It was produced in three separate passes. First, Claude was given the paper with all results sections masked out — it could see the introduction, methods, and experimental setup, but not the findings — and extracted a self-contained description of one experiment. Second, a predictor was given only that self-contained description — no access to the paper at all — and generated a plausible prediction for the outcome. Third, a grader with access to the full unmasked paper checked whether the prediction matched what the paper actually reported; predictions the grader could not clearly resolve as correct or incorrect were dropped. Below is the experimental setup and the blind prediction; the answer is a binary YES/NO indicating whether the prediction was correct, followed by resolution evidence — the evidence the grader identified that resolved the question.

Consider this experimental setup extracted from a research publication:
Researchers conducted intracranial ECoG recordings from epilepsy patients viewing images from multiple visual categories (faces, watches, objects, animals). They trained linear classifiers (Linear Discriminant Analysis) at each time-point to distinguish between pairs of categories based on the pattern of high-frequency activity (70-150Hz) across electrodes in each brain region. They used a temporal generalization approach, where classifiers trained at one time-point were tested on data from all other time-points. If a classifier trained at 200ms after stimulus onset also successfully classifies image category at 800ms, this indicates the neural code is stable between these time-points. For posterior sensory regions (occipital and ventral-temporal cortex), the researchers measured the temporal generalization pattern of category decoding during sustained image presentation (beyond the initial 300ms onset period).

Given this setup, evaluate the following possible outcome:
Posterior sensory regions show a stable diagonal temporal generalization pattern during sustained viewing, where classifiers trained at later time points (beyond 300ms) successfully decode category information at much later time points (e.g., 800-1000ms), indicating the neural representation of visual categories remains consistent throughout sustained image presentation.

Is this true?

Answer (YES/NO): NO